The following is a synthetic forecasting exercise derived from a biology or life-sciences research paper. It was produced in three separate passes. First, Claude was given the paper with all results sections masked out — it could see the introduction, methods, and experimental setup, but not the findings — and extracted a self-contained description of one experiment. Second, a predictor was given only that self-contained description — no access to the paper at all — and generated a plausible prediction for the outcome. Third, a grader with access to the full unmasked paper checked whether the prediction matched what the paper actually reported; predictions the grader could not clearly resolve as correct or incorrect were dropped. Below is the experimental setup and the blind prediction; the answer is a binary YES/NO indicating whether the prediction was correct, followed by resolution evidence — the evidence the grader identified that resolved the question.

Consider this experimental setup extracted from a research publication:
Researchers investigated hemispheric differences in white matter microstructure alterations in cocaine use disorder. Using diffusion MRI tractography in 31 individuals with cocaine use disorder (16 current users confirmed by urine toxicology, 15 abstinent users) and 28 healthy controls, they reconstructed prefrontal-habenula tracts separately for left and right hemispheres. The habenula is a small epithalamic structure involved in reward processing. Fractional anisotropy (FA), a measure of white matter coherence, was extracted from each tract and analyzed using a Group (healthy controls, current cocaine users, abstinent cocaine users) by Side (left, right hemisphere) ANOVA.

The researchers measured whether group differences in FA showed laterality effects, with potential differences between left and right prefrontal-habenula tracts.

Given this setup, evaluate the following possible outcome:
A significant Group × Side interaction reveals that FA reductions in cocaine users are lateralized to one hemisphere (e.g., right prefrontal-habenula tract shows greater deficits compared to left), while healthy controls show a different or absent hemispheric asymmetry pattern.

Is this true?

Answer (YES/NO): NO